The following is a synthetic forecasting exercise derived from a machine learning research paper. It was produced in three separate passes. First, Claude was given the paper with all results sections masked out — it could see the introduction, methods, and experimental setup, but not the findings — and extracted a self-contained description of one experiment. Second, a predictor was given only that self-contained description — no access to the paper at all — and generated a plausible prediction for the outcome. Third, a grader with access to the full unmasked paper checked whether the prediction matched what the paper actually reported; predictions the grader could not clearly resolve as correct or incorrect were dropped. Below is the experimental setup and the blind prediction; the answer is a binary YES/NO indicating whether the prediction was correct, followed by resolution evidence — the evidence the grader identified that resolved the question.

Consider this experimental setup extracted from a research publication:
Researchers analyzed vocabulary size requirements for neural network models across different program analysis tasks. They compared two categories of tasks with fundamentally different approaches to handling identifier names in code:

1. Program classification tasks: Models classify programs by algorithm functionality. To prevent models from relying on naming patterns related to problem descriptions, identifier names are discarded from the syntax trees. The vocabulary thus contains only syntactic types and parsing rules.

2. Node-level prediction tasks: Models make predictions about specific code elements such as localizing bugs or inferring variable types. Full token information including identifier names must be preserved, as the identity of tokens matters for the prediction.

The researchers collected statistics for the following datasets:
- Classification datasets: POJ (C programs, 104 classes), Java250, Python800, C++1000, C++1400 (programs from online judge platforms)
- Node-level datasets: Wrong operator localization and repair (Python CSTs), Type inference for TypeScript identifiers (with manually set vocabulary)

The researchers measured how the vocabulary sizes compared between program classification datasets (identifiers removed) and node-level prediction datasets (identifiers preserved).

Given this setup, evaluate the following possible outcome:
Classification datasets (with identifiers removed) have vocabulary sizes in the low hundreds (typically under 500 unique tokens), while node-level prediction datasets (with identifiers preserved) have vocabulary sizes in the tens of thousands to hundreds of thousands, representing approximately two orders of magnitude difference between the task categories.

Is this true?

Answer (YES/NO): NO